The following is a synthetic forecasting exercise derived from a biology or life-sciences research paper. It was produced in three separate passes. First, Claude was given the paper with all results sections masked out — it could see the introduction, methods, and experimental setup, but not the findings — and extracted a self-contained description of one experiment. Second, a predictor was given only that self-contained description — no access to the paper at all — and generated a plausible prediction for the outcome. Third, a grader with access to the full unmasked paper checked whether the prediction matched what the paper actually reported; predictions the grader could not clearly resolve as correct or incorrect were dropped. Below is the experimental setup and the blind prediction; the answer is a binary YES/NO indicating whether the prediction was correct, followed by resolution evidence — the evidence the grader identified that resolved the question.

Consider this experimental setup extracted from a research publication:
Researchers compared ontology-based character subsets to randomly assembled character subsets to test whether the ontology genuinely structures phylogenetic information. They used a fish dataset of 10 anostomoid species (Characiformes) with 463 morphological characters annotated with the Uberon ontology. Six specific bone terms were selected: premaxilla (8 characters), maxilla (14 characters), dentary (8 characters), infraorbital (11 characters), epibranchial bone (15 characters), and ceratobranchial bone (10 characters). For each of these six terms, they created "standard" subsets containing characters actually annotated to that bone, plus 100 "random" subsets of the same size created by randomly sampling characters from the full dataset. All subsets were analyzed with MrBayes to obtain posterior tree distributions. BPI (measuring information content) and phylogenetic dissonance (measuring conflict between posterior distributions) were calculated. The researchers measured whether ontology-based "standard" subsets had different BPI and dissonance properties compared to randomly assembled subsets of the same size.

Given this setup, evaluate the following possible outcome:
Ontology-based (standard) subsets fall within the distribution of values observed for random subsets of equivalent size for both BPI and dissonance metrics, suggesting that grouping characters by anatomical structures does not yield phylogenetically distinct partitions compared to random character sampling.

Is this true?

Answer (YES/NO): NO